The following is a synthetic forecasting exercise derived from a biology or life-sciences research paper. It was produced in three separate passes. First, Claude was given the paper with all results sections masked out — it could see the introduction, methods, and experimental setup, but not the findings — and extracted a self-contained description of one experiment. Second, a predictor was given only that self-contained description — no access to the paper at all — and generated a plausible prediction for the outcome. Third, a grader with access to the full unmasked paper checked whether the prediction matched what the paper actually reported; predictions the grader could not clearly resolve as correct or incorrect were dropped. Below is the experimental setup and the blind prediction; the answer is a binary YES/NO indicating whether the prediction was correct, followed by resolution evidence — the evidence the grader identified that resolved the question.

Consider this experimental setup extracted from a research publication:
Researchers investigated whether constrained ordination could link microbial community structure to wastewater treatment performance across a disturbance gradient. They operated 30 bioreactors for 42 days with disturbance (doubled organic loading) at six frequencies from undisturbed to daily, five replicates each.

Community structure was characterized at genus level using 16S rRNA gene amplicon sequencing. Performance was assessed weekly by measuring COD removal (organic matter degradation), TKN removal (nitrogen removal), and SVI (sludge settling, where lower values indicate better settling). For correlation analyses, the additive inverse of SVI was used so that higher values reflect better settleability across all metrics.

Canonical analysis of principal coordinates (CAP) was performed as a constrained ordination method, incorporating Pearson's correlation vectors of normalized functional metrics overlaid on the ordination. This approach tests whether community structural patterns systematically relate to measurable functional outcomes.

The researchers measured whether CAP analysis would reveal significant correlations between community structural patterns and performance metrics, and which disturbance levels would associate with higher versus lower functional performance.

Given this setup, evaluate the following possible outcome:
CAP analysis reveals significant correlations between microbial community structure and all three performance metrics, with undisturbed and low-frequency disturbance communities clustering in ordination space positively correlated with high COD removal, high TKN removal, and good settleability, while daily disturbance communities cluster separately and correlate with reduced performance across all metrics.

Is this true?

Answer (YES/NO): NO